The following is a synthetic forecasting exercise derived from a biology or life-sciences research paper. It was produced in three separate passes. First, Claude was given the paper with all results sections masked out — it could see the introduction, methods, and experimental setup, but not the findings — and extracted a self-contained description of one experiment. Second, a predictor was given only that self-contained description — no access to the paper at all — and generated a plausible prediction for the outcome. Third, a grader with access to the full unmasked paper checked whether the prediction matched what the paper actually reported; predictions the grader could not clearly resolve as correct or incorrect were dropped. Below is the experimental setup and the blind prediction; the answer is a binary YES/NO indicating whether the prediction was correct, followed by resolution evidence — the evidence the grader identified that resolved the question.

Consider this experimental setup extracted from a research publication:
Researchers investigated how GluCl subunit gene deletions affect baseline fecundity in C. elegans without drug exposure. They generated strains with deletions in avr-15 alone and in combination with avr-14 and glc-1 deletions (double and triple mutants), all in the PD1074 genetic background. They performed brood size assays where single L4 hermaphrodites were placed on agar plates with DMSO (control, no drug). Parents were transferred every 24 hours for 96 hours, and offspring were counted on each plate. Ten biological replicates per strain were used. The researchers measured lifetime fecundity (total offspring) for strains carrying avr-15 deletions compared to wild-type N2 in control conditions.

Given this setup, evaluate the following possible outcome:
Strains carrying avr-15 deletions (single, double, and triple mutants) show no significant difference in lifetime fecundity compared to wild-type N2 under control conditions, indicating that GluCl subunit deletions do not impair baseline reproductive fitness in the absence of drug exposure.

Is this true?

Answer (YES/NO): NO